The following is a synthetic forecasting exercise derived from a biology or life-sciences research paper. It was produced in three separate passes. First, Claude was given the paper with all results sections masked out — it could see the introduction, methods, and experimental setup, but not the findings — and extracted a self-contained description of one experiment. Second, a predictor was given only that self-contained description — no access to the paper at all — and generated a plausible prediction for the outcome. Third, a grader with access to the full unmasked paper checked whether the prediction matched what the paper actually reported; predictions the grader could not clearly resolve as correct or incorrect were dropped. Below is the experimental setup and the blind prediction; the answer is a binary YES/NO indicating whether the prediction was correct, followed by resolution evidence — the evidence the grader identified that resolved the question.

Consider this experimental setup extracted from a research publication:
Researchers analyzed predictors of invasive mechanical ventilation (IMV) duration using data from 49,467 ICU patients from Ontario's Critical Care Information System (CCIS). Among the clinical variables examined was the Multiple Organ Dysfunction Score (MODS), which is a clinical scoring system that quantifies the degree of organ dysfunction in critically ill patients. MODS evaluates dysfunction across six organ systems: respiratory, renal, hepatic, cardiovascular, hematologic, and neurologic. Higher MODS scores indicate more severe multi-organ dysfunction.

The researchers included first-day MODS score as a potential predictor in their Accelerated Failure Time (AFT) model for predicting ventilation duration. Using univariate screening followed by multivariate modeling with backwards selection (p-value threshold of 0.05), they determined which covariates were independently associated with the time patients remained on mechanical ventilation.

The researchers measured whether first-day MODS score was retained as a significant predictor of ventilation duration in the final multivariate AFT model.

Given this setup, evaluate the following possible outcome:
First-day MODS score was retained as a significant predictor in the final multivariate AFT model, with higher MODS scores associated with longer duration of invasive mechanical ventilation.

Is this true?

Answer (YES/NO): YES